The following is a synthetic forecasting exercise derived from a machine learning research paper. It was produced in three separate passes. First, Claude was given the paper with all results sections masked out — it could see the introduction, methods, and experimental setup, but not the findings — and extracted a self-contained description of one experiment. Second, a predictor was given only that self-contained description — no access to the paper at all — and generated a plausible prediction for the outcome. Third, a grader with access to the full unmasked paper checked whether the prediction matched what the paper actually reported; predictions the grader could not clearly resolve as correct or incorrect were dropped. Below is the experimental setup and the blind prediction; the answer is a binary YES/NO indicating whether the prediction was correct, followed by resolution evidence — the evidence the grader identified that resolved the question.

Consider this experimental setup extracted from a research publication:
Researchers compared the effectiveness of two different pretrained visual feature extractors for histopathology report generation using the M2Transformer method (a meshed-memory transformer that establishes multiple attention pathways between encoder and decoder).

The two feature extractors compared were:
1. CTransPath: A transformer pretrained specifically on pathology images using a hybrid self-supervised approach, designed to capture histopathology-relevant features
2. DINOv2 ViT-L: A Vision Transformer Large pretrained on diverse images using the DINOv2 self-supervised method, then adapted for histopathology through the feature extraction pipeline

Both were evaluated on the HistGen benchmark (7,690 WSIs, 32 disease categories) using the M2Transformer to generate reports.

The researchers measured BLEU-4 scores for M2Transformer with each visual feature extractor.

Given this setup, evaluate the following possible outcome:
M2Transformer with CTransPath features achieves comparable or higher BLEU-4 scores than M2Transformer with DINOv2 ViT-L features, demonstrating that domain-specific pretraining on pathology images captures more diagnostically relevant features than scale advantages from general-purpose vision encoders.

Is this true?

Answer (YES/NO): NO